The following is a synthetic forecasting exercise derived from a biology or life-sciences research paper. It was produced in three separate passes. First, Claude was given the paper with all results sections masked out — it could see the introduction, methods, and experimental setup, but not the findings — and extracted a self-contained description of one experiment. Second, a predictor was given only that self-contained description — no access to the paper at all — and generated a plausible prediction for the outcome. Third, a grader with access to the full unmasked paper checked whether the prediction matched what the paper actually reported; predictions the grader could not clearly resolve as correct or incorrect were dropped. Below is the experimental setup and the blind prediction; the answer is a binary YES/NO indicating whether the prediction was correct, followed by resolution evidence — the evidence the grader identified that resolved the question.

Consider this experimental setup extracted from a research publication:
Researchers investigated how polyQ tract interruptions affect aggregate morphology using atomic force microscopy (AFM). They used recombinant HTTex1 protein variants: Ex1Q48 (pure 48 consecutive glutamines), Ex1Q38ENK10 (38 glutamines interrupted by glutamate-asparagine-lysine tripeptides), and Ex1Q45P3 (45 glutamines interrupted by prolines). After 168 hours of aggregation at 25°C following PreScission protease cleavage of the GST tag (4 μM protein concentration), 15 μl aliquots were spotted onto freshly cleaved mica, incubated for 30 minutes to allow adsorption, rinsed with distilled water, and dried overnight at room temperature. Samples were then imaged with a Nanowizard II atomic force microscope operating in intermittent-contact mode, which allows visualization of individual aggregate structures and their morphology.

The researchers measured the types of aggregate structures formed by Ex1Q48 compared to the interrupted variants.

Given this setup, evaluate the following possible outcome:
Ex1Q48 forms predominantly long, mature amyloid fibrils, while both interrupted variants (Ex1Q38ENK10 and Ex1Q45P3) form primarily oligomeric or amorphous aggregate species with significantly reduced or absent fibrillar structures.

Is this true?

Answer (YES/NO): NO